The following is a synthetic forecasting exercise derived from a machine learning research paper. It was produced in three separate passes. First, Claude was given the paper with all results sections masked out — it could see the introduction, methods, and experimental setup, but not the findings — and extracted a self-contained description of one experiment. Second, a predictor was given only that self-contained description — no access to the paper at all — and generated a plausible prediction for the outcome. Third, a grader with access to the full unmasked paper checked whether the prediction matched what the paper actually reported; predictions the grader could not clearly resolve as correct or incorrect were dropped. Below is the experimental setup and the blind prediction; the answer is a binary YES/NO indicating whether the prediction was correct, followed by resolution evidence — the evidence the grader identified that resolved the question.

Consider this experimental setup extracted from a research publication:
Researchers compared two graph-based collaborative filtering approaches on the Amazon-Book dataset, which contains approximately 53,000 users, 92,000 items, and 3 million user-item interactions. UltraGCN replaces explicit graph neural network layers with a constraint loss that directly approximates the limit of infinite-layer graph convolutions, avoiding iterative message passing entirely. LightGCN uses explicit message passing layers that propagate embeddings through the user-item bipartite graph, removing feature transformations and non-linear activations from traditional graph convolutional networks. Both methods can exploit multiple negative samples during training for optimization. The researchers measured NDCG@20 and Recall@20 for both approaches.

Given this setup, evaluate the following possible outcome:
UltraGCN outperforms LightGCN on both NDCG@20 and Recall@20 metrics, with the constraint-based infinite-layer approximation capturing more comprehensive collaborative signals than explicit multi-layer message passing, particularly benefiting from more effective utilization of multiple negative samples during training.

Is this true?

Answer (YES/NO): YES